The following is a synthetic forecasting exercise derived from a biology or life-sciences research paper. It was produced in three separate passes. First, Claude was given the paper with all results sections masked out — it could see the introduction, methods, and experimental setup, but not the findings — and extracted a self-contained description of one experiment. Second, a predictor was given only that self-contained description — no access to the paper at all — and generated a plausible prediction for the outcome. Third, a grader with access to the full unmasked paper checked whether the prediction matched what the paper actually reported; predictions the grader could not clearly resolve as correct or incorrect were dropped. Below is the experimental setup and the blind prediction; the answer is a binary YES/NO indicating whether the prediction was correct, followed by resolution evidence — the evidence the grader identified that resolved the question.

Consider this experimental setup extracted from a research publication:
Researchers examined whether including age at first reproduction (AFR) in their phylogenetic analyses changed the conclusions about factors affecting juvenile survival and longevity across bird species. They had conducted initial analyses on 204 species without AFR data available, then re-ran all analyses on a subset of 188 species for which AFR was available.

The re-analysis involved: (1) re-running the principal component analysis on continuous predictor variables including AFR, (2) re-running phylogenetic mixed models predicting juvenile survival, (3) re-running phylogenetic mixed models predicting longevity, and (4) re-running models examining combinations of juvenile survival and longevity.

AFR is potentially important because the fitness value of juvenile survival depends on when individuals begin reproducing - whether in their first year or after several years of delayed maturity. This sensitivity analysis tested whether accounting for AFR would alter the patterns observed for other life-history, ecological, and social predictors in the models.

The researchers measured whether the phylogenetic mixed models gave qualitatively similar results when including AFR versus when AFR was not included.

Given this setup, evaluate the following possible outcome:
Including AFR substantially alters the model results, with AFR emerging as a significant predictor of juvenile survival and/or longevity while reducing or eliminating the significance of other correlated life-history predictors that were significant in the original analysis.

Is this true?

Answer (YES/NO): NO